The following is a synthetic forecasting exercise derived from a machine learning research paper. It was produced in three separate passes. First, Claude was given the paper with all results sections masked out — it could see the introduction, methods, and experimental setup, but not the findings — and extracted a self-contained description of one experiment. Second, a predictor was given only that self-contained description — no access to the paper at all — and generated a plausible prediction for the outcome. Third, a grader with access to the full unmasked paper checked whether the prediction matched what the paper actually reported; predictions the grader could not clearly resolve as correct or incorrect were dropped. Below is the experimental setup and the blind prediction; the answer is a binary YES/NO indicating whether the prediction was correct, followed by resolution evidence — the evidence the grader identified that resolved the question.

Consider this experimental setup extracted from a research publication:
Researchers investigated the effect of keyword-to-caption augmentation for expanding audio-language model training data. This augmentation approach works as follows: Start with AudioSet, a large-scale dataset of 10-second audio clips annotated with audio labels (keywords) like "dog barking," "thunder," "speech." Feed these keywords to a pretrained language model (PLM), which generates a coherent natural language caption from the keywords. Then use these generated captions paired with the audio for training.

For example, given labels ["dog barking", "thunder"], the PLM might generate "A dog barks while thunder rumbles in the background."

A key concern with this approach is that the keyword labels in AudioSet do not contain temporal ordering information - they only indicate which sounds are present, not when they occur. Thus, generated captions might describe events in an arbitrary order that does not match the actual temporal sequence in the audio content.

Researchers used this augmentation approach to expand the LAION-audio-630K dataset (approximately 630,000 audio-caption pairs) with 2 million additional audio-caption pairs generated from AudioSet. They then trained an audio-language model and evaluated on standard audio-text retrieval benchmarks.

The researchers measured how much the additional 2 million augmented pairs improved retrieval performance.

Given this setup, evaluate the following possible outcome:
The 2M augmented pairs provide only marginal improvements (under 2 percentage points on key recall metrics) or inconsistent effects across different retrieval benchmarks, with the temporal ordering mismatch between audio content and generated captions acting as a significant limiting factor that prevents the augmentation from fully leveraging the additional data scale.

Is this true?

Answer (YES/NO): YES